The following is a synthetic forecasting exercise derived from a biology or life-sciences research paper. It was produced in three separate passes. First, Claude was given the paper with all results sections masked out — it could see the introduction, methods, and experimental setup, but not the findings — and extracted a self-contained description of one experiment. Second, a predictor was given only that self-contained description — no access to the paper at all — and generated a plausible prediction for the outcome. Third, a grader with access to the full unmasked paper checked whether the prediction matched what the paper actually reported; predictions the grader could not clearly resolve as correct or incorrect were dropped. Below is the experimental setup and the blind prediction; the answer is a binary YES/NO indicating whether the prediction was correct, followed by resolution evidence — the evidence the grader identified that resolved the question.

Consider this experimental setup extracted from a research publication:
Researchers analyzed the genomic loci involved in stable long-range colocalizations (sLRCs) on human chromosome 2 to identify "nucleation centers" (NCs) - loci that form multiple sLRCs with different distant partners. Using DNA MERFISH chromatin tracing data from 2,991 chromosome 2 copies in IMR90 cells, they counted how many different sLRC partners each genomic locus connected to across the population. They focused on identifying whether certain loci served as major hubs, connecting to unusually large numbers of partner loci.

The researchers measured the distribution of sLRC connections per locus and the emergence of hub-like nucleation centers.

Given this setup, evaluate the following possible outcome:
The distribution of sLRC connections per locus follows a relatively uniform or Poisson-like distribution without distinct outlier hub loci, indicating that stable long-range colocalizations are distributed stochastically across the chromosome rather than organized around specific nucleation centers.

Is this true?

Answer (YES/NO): NO